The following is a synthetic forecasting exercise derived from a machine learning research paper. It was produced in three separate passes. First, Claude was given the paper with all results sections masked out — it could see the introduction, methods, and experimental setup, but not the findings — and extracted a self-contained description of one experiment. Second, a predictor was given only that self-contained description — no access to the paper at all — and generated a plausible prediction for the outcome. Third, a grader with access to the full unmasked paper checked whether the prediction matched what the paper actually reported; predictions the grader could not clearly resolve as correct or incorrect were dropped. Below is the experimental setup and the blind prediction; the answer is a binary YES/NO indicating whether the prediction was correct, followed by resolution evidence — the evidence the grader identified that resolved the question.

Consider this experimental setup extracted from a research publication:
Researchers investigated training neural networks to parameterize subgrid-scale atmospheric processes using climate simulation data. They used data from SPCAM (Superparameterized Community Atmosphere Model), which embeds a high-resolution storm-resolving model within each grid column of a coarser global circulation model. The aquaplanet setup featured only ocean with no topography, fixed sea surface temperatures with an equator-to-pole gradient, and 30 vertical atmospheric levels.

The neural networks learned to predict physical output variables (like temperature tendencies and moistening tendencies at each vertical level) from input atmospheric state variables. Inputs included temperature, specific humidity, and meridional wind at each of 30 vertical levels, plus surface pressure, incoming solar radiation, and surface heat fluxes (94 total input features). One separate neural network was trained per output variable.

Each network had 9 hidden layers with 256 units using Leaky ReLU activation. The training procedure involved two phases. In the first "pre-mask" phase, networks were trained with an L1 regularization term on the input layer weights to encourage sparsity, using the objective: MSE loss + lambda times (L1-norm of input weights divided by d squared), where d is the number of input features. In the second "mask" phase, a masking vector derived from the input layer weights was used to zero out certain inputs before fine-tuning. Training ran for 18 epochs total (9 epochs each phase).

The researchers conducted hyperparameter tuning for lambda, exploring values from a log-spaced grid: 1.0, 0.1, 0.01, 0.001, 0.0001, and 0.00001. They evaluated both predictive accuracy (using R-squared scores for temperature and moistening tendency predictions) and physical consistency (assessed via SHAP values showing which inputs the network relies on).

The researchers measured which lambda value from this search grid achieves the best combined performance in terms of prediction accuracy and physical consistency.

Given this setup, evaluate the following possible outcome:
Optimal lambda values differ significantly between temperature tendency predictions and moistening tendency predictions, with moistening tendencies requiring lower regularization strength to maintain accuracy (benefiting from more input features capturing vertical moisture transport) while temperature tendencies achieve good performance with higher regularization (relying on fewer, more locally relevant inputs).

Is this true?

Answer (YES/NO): NO